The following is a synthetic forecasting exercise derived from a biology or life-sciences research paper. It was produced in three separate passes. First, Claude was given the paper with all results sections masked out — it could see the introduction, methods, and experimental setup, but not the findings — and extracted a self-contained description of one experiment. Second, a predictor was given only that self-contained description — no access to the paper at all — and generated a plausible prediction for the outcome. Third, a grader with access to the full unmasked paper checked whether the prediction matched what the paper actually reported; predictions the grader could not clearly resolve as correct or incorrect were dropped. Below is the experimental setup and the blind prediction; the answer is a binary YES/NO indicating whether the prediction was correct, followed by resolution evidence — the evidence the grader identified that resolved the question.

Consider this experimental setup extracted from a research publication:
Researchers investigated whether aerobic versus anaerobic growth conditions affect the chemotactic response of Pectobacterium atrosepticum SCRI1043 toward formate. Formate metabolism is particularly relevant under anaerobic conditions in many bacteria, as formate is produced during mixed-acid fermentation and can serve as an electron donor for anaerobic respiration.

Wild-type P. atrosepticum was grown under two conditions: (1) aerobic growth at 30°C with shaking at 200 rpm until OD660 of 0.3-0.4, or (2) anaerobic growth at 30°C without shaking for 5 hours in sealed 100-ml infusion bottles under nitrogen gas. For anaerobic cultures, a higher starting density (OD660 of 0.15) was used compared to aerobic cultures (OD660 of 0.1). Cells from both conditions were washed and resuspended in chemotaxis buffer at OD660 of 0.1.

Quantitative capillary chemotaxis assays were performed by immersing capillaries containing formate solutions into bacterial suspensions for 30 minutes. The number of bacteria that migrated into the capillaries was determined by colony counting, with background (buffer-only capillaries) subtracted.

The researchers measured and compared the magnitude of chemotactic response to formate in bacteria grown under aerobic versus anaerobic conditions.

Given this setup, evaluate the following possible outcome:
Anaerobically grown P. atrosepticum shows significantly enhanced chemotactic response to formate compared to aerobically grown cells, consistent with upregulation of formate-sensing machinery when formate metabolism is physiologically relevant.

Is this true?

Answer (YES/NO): YES